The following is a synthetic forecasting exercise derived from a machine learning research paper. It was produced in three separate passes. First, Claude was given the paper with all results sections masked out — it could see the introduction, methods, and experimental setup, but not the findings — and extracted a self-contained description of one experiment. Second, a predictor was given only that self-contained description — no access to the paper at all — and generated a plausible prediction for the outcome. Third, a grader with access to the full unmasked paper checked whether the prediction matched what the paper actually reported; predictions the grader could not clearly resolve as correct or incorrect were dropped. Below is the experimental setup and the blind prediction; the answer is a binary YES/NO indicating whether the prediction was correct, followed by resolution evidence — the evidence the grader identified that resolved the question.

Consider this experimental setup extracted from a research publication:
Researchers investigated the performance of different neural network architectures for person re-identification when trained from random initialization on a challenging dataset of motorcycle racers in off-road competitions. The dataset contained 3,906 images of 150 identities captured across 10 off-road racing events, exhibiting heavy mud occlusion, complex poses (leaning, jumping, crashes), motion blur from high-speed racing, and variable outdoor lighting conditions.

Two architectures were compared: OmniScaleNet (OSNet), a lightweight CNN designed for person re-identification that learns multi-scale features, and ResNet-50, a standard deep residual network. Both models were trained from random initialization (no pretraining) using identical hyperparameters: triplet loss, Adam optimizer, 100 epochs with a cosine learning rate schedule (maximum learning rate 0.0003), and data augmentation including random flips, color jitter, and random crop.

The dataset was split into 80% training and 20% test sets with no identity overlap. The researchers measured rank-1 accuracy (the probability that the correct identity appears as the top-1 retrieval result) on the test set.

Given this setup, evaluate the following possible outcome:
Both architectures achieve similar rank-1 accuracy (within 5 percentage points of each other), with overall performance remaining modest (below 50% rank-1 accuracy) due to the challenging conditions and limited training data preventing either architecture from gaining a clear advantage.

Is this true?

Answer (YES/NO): NO